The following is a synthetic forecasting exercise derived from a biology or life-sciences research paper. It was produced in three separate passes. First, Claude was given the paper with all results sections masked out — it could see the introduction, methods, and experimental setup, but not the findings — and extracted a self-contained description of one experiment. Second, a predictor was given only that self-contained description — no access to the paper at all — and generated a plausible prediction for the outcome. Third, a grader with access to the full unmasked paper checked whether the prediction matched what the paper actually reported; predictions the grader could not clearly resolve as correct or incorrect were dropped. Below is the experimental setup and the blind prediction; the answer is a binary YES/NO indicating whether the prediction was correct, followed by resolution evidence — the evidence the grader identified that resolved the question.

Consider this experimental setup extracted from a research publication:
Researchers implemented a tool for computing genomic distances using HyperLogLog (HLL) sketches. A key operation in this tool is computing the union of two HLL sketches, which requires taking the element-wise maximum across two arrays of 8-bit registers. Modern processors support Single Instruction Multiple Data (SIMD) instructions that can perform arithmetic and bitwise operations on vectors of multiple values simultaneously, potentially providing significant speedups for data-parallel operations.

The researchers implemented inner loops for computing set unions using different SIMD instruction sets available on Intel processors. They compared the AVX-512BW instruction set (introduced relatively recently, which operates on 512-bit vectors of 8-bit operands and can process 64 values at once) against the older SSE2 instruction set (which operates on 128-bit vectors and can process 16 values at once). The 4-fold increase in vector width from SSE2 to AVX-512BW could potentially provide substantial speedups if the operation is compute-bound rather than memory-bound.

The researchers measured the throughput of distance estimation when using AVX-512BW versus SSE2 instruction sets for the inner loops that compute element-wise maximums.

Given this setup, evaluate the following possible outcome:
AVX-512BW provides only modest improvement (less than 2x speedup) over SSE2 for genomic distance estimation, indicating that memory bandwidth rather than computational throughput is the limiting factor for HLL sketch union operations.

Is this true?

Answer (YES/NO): YES